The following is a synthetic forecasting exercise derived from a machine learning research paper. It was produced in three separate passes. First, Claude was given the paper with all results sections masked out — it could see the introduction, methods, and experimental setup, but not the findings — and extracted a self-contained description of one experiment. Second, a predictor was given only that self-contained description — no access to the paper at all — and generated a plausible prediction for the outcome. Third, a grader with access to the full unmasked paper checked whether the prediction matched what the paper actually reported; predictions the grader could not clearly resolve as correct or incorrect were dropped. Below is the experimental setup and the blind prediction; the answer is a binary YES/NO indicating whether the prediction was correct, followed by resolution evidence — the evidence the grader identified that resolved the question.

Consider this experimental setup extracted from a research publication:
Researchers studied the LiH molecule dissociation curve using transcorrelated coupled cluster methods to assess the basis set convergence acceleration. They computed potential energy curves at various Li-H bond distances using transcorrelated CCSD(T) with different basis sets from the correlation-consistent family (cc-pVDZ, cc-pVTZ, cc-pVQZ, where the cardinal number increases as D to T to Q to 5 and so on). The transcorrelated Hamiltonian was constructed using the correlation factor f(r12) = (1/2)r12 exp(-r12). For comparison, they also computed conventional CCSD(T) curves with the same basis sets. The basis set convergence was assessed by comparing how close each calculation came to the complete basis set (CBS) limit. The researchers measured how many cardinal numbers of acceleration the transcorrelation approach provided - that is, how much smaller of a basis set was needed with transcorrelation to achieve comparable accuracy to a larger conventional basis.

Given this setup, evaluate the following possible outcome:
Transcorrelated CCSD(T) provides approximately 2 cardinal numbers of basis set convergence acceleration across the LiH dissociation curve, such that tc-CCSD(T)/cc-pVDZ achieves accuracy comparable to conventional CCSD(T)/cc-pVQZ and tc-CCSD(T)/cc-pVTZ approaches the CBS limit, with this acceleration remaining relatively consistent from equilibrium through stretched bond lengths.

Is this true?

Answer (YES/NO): NO